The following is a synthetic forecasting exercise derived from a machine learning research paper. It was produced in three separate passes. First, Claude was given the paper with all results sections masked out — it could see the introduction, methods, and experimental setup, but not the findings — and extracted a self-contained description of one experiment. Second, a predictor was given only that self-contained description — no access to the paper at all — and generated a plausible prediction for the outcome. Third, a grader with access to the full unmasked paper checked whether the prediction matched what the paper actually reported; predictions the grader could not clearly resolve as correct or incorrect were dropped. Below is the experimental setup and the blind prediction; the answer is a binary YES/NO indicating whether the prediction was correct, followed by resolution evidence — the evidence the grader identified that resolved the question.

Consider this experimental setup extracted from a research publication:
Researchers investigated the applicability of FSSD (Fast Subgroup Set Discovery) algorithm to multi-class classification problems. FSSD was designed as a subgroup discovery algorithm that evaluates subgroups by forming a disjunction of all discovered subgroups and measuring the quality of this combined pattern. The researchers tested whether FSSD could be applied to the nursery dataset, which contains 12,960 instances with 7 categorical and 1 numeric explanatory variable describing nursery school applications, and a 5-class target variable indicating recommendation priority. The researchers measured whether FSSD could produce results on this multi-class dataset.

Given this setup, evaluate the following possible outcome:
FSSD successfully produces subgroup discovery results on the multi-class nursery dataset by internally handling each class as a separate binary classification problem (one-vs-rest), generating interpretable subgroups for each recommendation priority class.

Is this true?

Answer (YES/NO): NO